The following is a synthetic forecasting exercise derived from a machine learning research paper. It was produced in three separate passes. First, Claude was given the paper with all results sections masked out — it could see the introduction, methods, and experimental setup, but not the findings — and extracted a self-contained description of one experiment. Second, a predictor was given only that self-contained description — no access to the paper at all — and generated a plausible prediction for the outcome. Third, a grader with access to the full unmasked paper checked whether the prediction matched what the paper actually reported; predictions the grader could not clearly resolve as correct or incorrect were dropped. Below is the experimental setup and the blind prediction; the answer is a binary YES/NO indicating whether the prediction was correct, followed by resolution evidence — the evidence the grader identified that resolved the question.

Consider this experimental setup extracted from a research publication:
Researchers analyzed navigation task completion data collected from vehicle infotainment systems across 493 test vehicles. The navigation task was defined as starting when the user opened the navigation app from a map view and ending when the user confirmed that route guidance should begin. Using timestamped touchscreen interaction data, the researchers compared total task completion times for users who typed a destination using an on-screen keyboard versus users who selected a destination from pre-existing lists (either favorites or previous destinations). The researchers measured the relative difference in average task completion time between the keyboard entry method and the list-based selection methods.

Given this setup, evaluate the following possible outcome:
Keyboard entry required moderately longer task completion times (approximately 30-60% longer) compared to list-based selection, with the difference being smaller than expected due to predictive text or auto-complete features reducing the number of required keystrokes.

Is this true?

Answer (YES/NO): NO